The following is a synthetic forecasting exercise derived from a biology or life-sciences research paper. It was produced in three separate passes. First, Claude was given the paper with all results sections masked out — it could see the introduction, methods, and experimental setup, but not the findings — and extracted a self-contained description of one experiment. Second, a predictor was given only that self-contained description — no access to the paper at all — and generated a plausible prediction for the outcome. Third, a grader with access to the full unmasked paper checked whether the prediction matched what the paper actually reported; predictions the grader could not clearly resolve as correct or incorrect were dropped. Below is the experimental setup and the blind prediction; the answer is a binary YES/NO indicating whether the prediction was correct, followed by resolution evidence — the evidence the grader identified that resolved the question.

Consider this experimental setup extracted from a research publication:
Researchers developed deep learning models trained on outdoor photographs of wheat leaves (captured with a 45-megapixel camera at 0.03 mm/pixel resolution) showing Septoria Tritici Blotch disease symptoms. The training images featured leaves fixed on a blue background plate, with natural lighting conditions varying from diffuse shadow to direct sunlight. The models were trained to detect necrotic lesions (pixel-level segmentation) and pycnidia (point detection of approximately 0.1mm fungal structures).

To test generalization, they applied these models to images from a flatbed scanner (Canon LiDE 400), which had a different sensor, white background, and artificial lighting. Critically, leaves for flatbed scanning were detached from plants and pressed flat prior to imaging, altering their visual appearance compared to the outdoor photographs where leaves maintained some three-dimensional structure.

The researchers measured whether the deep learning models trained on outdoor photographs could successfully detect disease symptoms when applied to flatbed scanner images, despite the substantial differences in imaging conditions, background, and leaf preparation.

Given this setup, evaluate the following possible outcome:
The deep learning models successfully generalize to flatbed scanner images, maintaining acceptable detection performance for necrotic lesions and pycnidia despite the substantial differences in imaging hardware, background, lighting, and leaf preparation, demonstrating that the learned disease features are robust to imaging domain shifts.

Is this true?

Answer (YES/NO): YES